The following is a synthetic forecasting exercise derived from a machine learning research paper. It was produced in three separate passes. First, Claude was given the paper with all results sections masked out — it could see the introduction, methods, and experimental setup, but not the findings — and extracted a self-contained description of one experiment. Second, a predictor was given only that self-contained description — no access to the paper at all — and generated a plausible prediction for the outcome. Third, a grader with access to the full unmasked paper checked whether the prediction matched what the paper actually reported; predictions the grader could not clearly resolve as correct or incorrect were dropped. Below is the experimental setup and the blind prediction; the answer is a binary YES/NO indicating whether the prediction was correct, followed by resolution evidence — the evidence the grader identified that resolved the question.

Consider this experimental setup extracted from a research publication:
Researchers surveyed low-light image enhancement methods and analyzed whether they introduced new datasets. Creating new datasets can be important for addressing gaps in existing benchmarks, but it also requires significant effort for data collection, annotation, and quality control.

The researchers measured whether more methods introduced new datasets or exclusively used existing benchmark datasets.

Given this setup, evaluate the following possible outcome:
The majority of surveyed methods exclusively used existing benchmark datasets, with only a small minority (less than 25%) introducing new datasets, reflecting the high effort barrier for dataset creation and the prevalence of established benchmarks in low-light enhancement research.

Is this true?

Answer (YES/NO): NO